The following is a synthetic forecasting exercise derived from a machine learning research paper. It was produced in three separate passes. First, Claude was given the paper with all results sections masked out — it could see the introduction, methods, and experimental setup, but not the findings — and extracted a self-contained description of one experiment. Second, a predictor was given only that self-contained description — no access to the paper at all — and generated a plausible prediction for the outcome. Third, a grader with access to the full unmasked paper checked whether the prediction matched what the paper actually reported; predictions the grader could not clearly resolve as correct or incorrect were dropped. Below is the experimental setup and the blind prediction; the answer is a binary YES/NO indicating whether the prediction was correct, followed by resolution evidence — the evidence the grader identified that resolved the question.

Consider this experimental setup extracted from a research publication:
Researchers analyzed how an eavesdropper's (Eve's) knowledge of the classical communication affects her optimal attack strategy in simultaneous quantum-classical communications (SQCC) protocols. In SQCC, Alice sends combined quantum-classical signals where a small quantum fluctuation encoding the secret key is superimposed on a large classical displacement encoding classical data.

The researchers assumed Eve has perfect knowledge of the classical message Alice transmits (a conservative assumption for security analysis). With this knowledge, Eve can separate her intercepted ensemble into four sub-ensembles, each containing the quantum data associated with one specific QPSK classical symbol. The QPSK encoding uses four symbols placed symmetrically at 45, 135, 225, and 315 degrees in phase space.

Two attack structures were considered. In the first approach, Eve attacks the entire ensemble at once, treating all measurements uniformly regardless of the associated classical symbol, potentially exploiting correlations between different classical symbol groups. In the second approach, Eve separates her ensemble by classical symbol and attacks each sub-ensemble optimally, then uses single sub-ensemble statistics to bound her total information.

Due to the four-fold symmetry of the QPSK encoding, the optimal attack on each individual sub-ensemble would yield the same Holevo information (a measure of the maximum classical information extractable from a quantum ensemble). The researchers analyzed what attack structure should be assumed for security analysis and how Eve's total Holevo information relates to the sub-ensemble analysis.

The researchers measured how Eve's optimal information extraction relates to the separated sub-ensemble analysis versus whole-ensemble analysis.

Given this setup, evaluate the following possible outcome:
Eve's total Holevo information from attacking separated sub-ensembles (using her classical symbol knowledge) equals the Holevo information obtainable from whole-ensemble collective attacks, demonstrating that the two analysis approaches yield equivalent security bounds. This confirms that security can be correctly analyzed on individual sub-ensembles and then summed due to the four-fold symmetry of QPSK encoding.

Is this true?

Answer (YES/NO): NO